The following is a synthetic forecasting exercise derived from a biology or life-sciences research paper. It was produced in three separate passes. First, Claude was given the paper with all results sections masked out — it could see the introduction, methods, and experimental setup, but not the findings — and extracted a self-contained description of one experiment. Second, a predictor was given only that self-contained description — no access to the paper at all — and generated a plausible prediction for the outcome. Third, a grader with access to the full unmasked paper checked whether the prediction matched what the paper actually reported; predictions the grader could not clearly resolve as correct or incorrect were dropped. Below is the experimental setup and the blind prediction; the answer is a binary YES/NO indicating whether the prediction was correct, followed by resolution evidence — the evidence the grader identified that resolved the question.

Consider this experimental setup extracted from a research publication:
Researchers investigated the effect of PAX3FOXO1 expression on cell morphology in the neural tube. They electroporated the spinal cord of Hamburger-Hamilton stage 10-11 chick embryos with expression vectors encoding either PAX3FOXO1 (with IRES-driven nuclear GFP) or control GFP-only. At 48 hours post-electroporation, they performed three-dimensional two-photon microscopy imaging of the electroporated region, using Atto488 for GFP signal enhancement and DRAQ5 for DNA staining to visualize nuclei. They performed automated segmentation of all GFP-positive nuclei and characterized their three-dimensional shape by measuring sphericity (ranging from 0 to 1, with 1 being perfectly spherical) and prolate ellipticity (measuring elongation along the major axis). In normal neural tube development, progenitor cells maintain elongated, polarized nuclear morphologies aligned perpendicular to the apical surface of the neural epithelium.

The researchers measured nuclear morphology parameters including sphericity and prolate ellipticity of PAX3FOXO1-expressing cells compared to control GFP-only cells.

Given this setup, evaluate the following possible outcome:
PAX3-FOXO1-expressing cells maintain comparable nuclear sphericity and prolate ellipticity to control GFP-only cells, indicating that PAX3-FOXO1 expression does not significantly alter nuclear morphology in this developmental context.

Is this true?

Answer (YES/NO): NO